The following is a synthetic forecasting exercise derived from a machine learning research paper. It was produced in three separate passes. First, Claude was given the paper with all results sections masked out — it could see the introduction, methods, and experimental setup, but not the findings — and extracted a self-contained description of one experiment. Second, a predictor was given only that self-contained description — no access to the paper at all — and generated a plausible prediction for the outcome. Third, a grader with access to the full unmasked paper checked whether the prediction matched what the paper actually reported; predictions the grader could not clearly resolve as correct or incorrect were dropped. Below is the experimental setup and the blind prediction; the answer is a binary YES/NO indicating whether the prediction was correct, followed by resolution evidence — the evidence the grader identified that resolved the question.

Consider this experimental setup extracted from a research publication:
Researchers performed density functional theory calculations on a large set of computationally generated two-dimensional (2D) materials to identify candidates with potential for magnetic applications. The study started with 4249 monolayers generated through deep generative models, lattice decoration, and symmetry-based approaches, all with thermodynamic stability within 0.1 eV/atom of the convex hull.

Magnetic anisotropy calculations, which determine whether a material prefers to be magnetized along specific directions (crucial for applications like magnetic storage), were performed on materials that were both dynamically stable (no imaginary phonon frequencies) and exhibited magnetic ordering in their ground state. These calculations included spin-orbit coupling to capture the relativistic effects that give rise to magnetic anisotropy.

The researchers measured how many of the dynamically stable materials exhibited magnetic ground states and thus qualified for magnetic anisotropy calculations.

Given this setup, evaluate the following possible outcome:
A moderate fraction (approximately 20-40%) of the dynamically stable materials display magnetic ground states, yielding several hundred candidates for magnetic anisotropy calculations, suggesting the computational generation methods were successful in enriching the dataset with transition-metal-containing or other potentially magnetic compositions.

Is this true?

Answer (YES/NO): YES